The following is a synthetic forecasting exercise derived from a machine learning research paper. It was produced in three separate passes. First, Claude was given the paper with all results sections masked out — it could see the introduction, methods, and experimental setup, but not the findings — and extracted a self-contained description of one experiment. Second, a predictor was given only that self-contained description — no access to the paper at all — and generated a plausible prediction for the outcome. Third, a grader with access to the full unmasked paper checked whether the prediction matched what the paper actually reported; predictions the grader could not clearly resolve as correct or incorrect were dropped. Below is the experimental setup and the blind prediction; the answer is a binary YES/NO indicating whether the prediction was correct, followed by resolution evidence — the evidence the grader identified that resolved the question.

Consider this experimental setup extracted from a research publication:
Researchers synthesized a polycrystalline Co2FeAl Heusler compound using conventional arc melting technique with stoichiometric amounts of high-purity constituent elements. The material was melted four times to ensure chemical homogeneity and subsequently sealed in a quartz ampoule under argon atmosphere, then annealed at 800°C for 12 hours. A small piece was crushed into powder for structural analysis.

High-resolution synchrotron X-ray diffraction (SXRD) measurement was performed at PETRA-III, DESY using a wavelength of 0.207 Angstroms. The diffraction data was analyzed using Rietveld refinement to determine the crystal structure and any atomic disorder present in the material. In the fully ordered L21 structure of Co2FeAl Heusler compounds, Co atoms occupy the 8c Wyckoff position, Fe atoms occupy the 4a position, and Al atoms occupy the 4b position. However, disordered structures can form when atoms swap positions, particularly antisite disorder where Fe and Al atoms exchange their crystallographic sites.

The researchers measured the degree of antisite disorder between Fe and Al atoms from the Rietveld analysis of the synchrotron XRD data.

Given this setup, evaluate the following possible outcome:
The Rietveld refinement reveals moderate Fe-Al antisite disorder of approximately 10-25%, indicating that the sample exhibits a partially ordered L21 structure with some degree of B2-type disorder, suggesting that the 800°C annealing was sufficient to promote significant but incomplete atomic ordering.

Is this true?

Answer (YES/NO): NO